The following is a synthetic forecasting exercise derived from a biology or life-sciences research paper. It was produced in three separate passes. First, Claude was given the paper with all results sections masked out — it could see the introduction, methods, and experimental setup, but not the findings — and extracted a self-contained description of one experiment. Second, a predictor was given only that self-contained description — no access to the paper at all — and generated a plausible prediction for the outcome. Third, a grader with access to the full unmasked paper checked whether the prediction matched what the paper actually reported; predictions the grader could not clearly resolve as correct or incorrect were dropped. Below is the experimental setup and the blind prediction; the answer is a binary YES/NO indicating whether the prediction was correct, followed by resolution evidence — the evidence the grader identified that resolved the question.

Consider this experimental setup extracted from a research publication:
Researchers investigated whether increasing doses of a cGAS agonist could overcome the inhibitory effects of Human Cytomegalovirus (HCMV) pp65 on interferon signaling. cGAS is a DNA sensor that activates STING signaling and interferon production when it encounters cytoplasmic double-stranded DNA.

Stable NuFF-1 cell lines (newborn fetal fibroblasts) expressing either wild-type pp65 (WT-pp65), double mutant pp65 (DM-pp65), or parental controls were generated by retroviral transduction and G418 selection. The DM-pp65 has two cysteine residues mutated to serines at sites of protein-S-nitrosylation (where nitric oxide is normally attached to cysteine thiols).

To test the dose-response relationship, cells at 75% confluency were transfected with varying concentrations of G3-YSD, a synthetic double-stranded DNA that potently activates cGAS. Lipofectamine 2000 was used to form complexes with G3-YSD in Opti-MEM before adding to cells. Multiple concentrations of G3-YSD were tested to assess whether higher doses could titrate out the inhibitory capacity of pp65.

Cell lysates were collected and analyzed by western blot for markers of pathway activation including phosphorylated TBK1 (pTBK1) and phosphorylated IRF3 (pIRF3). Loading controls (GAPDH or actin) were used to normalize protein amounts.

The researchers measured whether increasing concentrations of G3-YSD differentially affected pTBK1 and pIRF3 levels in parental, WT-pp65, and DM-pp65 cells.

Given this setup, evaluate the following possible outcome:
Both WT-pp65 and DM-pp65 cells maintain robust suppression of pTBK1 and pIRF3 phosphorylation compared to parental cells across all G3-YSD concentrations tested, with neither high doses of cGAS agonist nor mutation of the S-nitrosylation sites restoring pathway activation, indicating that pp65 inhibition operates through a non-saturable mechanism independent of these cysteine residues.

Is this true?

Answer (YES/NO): NO